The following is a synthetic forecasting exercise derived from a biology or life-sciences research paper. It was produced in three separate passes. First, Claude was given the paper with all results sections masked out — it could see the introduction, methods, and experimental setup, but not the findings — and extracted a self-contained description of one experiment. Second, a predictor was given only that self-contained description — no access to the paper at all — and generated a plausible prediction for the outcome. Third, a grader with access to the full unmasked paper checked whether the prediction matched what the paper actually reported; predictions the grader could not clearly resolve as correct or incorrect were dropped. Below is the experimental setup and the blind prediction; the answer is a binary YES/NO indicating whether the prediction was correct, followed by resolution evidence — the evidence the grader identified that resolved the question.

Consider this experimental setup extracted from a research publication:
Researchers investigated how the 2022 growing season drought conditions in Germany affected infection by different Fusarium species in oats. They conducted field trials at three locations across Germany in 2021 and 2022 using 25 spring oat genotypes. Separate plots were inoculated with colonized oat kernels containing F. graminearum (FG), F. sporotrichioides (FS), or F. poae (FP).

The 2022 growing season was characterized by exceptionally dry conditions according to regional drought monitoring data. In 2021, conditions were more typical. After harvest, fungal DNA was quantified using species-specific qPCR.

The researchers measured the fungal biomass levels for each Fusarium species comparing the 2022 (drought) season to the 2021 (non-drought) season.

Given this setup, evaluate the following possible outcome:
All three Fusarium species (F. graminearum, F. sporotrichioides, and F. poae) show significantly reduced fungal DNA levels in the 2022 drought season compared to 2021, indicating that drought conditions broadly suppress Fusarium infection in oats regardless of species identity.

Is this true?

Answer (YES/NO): NO